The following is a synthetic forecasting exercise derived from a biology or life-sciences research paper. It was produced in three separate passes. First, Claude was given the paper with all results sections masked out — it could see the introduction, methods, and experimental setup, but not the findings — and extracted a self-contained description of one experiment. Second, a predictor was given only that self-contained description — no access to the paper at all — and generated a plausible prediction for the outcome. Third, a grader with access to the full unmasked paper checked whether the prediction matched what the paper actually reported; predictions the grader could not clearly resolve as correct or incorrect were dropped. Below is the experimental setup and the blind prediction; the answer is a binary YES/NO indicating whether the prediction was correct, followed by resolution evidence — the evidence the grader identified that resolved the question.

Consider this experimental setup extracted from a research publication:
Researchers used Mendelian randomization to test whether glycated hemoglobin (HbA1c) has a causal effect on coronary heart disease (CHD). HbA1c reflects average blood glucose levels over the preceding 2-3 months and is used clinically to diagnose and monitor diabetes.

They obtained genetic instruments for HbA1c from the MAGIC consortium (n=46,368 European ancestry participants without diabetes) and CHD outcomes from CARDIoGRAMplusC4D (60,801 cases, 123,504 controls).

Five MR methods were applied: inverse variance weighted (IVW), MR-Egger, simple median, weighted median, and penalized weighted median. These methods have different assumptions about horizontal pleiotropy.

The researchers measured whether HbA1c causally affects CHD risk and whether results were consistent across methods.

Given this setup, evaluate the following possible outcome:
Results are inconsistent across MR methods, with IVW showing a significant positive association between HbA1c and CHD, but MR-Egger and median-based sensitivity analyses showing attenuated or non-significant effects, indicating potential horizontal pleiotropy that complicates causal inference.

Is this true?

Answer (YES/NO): NO